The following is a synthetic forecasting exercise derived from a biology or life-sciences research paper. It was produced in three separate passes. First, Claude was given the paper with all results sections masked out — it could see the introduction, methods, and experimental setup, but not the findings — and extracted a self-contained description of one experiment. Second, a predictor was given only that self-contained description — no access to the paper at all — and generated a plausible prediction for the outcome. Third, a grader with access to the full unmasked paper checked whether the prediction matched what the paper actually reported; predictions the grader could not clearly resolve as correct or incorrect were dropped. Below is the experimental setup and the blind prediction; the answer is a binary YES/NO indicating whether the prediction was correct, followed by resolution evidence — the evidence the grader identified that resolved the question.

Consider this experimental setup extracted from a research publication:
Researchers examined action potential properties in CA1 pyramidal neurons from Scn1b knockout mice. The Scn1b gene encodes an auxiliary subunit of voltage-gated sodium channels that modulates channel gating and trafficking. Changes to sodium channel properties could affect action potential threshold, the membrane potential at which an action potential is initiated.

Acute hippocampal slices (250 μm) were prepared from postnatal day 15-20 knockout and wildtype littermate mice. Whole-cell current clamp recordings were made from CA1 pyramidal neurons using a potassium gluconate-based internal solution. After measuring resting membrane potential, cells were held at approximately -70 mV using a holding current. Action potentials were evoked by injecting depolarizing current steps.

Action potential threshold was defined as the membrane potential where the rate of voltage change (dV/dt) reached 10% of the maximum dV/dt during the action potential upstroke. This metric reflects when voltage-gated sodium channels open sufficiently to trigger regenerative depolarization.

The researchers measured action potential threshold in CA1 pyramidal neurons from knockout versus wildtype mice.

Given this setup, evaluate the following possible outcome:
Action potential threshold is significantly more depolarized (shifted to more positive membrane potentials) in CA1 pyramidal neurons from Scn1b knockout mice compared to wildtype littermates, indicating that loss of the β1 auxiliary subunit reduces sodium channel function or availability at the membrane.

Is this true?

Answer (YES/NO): NO